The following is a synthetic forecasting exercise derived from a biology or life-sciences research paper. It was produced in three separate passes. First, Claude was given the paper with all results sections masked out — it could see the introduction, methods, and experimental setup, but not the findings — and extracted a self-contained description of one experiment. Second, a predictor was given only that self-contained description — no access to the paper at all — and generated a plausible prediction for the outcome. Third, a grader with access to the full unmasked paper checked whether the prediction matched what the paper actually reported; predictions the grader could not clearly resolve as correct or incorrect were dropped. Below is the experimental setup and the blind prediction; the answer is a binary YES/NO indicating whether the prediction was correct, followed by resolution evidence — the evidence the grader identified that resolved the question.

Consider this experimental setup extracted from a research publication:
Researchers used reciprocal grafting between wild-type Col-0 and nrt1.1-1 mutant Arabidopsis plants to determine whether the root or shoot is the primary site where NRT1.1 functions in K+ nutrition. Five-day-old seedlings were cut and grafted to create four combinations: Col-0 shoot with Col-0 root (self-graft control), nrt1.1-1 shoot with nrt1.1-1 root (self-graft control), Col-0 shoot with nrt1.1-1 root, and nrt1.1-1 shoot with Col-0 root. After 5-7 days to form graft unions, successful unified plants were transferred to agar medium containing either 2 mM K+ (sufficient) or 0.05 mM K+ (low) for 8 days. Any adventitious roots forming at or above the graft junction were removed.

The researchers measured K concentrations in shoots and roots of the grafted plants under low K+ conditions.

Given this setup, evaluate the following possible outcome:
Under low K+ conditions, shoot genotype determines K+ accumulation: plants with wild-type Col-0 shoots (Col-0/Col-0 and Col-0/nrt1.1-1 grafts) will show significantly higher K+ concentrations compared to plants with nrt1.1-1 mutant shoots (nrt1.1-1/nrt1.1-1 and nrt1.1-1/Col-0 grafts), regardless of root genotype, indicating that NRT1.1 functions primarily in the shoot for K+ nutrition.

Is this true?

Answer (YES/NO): NO